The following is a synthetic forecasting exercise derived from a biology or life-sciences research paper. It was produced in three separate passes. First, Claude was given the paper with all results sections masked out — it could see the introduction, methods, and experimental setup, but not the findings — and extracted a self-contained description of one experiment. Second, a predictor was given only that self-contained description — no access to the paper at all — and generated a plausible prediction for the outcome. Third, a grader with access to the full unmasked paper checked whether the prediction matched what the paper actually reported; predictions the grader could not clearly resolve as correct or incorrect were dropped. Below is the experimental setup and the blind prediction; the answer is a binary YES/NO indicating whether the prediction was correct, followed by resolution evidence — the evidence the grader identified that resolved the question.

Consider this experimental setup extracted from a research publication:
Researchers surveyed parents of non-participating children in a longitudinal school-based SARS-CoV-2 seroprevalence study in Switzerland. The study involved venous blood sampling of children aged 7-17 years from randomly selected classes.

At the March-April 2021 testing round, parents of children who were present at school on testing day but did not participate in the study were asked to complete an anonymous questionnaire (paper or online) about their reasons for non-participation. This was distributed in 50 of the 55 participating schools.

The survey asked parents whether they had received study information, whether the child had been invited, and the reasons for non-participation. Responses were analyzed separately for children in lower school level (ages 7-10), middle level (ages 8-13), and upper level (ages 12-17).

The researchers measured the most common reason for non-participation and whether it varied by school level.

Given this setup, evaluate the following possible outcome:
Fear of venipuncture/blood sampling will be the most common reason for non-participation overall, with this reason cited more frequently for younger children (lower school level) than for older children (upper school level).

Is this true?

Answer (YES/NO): YES